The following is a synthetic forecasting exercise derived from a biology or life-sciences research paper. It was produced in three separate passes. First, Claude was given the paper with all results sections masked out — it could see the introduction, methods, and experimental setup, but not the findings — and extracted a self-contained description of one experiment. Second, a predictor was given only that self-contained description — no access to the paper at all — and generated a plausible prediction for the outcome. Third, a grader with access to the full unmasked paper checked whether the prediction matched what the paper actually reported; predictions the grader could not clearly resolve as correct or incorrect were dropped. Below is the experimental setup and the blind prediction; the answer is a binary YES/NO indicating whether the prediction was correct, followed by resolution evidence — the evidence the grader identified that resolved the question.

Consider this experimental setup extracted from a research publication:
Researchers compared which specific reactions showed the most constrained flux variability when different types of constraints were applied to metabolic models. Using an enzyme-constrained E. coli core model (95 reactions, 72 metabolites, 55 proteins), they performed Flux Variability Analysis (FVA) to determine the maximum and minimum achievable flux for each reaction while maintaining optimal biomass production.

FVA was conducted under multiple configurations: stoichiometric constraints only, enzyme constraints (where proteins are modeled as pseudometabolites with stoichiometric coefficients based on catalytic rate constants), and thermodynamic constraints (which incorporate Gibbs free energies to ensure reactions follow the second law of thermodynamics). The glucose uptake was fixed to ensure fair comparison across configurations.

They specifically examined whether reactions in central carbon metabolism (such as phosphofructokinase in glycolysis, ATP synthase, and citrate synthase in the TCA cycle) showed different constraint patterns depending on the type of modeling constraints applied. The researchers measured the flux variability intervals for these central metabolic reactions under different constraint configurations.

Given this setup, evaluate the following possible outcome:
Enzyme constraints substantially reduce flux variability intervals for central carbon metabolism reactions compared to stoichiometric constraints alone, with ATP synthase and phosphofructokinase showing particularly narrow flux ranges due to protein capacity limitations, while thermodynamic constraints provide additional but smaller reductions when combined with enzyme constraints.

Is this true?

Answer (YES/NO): NO